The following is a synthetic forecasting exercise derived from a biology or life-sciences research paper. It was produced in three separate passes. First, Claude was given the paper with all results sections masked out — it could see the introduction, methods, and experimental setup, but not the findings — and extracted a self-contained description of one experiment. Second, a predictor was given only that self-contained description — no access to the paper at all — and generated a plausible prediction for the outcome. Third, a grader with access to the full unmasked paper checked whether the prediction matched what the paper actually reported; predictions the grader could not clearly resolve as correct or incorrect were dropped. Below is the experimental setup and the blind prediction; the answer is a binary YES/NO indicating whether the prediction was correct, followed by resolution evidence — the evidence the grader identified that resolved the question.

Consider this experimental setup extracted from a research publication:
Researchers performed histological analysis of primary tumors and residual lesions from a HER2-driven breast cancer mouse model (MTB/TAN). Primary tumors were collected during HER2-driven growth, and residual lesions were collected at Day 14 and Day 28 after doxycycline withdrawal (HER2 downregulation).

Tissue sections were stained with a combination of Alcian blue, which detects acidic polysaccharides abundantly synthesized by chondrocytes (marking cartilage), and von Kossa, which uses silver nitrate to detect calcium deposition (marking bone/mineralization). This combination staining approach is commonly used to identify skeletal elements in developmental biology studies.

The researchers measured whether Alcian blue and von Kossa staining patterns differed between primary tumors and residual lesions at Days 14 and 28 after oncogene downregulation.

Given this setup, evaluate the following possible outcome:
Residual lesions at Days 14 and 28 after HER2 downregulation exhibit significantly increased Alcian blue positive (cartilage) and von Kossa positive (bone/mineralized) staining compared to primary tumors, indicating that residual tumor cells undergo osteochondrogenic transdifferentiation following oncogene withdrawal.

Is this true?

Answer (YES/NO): YES